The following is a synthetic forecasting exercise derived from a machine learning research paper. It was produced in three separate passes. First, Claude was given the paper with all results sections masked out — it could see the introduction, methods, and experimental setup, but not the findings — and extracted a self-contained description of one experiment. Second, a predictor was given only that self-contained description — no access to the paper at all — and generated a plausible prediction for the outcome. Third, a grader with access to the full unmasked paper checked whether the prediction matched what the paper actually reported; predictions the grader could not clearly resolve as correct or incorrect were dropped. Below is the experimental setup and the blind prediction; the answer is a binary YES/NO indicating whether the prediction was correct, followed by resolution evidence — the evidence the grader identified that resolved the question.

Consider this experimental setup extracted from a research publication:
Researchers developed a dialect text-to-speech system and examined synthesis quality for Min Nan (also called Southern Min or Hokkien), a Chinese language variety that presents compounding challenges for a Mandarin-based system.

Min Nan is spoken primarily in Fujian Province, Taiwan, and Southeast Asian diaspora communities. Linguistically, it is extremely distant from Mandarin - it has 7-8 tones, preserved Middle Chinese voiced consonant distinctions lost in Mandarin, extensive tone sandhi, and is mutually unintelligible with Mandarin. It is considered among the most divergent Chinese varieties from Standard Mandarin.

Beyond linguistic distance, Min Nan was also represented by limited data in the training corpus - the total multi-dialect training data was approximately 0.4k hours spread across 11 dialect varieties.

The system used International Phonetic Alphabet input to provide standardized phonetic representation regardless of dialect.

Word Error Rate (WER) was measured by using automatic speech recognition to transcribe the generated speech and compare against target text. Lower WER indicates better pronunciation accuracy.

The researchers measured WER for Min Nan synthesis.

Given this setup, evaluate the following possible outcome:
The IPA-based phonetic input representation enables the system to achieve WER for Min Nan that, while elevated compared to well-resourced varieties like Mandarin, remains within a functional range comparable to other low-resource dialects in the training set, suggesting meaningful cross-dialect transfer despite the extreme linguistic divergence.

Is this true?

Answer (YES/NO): NO